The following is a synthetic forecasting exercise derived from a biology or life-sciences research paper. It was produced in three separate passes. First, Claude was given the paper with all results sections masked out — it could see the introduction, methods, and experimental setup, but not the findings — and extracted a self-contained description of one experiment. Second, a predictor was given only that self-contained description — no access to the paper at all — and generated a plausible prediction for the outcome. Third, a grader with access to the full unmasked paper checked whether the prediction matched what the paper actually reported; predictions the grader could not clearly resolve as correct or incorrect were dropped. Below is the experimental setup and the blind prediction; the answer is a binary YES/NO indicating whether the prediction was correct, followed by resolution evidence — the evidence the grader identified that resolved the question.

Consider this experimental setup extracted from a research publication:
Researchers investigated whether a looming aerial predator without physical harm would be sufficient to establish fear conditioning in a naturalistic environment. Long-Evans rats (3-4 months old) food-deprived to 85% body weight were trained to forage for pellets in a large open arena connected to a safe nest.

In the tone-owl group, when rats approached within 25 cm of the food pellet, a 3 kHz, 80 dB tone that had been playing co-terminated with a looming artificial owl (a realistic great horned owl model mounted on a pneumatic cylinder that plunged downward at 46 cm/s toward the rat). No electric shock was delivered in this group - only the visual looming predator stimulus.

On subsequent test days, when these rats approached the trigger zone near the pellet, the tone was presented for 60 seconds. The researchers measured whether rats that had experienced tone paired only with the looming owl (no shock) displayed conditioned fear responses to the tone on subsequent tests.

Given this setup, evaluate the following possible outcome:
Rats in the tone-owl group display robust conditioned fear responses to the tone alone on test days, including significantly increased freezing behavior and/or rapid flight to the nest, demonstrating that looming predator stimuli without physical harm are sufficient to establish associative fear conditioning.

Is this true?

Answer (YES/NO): NO